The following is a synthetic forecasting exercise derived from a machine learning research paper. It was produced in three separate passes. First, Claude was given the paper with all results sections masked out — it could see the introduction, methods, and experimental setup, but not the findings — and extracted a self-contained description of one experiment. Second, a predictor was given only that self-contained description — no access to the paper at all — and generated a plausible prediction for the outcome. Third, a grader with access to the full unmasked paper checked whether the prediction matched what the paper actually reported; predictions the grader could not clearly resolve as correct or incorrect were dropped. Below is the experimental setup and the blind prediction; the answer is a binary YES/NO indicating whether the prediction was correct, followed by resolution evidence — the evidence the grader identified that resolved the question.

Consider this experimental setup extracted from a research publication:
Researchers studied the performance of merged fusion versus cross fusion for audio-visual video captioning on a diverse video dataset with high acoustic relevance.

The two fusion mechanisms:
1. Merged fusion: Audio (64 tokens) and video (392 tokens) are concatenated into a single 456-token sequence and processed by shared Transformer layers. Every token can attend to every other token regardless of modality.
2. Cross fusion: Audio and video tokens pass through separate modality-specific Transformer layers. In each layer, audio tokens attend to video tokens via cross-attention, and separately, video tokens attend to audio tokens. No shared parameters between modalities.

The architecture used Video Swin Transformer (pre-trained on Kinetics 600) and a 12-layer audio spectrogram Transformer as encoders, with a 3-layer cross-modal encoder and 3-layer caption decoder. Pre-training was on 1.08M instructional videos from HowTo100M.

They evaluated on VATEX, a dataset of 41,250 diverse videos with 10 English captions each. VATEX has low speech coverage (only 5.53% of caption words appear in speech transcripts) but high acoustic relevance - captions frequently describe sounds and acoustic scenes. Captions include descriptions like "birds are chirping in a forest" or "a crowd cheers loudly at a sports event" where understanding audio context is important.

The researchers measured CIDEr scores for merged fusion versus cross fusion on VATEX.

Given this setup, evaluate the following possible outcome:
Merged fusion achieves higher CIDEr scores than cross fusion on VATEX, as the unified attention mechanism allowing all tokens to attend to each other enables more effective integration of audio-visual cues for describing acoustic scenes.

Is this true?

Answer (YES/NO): YES